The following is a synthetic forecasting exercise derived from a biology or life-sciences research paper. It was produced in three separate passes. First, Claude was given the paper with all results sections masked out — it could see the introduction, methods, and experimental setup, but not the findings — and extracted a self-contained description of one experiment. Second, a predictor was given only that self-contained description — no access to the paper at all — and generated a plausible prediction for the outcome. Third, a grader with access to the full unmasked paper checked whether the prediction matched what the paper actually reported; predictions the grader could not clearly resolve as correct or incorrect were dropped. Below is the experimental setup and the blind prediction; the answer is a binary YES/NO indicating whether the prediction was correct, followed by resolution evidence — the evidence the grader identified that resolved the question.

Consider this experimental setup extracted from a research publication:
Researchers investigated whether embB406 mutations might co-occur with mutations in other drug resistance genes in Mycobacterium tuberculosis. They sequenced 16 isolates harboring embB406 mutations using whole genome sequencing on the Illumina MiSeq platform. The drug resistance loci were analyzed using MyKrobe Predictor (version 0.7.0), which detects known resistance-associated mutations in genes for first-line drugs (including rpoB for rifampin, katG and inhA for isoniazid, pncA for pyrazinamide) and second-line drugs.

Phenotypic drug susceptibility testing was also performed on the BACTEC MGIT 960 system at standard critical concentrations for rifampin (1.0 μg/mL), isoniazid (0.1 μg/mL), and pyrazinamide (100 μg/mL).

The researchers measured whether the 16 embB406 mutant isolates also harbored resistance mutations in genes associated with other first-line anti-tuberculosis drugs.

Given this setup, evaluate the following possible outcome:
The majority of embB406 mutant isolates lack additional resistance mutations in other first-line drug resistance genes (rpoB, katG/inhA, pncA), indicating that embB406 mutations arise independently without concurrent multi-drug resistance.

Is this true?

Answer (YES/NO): NO